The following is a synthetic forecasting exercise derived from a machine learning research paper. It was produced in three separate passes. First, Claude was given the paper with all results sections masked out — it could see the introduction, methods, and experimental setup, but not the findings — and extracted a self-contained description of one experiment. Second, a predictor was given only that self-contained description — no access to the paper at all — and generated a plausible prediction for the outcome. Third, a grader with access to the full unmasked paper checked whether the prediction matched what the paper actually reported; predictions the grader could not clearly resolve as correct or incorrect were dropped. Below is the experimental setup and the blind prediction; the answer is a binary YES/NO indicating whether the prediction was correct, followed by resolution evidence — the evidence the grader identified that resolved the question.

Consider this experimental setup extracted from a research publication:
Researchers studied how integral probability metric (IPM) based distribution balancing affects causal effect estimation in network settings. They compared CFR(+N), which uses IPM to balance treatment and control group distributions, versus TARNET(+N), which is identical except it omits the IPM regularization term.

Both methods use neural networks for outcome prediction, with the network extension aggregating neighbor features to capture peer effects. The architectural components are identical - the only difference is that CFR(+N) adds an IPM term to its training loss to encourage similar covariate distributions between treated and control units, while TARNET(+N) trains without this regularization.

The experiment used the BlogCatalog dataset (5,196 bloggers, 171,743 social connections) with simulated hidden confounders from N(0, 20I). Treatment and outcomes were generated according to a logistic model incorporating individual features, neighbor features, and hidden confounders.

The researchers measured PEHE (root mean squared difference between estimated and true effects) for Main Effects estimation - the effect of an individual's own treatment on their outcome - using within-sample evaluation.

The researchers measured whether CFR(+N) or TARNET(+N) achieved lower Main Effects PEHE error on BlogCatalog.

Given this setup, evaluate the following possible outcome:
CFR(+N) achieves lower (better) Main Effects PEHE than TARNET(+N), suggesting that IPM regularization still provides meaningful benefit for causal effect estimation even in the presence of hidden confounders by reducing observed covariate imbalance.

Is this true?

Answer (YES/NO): NO